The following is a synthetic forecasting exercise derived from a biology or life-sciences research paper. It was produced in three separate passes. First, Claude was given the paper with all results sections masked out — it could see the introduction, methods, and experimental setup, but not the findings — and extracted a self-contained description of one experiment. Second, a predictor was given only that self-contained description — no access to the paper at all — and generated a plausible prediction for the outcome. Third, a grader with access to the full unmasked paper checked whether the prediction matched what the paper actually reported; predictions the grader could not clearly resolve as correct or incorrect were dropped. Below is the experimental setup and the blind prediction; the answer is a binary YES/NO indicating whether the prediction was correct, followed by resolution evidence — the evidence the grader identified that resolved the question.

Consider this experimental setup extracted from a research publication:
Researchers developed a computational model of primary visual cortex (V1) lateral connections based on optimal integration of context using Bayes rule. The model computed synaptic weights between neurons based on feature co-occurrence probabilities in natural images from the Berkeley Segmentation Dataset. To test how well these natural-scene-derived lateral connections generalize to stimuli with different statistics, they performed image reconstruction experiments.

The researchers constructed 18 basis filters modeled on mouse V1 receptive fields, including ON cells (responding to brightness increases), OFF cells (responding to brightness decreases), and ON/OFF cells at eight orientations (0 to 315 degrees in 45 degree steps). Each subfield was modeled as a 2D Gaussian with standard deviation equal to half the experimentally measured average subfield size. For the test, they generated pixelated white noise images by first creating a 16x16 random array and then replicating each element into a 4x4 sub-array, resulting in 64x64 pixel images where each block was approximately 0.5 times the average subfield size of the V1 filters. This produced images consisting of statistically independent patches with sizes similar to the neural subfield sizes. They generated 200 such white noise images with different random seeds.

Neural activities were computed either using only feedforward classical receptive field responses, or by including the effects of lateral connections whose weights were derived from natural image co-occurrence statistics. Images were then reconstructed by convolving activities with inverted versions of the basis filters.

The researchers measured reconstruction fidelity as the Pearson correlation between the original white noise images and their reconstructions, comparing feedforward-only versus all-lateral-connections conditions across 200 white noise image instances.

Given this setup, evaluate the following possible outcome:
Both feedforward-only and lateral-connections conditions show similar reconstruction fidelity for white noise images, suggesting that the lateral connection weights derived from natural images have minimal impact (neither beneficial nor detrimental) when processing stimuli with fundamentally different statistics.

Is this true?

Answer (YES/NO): NO